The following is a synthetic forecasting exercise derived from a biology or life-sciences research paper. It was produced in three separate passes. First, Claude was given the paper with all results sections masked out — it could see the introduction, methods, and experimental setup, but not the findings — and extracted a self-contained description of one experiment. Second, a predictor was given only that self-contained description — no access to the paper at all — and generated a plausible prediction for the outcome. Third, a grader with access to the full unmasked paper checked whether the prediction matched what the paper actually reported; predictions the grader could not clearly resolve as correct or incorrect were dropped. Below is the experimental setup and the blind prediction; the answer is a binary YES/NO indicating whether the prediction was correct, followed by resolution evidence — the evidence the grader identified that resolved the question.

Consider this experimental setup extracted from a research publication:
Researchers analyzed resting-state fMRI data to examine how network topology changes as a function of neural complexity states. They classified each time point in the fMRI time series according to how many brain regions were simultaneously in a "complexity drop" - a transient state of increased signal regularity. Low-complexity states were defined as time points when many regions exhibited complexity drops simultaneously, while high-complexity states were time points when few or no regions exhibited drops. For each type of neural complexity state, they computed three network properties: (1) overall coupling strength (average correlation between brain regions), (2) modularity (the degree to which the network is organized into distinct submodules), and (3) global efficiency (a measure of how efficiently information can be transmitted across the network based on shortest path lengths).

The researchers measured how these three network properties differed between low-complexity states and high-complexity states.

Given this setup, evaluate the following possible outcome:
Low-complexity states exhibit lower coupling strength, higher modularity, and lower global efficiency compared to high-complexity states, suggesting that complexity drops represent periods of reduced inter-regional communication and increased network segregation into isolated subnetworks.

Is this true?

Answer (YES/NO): NO